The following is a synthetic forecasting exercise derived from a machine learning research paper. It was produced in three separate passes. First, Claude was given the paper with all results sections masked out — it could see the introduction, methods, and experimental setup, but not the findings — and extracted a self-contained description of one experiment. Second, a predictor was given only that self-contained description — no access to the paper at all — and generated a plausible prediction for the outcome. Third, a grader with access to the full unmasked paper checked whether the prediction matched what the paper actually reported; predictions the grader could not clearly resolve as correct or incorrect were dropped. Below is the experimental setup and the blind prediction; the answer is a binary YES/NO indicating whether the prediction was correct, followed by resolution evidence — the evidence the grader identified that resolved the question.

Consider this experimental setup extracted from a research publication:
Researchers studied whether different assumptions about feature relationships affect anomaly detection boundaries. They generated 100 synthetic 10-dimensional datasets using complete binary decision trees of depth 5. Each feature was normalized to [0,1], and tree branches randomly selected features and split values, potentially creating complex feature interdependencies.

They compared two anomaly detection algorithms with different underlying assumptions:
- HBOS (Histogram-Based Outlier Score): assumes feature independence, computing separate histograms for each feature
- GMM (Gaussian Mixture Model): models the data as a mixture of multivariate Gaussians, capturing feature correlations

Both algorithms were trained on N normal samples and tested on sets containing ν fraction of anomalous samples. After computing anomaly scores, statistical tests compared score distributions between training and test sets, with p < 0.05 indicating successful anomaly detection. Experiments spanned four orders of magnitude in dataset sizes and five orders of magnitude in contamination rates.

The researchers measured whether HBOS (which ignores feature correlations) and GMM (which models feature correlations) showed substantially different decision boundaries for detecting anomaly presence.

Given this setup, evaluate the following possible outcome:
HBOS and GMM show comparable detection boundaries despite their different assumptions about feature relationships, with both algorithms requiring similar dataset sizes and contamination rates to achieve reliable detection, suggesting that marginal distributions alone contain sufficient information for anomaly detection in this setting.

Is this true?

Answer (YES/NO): NO